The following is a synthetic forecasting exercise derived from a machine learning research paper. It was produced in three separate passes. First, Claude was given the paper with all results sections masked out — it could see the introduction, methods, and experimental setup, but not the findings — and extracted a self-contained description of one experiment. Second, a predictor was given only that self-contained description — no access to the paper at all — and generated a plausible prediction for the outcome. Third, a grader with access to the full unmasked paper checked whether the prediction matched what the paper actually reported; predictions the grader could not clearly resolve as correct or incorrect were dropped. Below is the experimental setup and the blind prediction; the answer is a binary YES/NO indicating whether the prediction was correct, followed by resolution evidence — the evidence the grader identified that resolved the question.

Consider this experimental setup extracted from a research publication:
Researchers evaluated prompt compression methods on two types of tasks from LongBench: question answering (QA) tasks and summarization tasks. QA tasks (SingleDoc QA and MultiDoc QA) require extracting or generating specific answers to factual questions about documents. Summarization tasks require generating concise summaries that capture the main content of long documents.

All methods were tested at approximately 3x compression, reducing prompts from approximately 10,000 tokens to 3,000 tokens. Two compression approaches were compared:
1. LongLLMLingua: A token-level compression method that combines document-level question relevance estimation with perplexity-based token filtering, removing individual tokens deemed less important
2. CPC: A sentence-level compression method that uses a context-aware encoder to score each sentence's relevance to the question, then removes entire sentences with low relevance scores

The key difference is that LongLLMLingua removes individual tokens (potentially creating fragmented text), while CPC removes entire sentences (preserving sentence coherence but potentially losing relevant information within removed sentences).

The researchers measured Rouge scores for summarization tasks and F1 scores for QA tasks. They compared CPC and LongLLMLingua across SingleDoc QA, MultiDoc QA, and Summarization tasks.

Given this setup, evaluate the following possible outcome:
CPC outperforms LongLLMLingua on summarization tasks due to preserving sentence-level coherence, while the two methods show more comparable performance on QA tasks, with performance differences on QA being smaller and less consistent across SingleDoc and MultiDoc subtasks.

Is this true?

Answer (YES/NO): NO